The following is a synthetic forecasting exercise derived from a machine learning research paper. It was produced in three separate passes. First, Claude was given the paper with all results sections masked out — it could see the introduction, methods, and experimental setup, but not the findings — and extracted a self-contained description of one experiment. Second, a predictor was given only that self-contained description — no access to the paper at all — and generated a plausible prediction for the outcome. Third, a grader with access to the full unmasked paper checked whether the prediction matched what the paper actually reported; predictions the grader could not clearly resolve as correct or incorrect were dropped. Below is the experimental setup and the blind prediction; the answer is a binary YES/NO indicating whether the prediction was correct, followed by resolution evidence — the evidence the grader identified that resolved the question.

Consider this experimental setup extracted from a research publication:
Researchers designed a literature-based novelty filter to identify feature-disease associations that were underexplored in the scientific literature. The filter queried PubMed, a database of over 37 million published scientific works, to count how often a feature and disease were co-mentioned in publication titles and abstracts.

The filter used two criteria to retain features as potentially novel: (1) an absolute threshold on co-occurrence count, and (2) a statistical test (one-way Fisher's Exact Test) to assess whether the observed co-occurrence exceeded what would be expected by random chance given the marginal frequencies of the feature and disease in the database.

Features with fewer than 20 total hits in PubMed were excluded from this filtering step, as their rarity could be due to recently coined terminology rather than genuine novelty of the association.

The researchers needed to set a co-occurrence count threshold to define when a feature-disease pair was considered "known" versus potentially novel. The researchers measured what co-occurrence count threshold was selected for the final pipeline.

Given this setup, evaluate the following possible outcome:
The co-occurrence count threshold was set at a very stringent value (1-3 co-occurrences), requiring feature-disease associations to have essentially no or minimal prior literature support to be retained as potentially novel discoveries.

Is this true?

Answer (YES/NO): NO